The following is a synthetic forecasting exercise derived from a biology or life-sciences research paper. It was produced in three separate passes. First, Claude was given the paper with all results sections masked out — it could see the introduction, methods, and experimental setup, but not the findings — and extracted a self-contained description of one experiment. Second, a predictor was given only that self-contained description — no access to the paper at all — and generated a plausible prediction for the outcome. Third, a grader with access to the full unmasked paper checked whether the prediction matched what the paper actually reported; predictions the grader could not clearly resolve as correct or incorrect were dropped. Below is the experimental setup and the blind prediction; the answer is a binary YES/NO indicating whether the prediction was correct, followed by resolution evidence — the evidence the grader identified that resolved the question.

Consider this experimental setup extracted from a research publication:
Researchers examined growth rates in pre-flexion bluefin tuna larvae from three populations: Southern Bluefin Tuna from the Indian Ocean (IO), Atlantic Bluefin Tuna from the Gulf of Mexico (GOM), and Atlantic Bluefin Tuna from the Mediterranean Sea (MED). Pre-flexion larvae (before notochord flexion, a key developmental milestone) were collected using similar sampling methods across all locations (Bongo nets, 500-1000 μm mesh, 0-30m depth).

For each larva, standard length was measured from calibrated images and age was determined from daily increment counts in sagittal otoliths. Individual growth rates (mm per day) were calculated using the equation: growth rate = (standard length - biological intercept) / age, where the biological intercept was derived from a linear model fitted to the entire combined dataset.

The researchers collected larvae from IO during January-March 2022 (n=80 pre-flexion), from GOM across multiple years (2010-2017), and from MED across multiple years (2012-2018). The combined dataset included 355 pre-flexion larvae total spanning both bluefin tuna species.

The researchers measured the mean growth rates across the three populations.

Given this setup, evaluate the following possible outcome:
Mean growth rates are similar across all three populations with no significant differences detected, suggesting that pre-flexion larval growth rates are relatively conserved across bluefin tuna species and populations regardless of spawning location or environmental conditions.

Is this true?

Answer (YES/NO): NO